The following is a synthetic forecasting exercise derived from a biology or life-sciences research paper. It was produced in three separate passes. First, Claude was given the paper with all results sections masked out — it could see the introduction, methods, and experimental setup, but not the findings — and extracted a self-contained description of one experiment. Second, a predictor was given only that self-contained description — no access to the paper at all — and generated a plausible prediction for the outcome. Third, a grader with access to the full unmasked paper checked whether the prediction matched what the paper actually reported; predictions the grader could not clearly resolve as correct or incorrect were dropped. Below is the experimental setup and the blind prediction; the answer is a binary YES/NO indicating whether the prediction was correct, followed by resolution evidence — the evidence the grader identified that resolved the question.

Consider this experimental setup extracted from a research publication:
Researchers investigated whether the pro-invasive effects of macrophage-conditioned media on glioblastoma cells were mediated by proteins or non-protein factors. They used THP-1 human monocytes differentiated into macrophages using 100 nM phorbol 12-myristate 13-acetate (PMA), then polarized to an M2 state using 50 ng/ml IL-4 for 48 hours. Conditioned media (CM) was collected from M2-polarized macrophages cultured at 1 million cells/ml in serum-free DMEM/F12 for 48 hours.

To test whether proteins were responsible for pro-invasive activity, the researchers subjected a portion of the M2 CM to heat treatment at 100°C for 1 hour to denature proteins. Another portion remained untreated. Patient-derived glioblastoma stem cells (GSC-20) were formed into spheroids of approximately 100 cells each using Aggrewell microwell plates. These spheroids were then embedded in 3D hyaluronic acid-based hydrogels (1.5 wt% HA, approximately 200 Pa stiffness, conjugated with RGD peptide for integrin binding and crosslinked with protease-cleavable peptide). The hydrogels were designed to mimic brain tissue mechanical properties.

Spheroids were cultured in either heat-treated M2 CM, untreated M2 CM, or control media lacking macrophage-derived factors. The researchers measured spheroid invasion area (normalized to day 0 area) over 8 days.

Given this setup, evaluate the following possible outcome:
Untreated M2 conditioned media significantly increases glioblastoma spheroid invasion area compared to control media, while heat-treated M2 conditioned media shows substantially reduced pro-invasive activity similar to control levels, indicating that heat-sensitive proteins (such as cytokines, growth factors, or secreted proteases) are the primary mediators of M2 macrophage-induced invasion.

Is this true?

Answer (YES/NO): YES